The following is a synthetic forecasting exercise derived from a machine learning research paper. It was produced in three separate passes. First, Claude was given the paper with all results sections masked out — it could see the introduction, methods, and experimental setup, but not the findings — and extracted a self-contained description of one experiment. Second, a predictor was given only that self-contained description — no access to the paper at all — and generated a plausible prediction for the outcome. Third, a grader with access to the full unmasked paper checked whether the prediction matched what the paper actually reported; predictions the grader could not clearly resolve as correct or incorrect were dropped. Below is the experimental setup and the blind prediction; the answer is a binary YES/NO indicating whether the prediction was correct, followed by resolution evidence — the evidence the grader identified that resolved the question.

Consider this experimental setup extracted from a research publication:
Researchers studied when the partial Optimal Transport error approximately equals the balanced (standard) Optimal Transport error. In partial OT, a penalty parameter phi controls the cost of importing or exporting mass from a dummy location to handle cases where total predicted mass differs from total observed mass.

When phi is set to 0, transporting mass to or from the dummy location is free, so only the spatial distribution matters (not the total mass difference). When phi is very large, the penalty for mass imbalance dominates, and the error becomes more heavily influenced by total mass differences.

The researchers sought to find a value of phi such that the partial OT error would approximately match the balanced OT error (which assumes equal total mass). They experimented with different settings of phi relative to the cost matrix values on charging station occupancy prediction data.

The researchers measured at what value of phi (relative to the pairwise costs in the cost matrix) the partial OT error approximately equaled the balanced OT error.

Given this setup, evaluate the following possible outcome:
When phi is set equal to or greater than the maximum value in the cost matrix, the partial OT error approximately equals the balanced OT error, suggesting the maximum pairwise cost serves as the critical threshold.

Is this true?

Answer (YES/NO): NO